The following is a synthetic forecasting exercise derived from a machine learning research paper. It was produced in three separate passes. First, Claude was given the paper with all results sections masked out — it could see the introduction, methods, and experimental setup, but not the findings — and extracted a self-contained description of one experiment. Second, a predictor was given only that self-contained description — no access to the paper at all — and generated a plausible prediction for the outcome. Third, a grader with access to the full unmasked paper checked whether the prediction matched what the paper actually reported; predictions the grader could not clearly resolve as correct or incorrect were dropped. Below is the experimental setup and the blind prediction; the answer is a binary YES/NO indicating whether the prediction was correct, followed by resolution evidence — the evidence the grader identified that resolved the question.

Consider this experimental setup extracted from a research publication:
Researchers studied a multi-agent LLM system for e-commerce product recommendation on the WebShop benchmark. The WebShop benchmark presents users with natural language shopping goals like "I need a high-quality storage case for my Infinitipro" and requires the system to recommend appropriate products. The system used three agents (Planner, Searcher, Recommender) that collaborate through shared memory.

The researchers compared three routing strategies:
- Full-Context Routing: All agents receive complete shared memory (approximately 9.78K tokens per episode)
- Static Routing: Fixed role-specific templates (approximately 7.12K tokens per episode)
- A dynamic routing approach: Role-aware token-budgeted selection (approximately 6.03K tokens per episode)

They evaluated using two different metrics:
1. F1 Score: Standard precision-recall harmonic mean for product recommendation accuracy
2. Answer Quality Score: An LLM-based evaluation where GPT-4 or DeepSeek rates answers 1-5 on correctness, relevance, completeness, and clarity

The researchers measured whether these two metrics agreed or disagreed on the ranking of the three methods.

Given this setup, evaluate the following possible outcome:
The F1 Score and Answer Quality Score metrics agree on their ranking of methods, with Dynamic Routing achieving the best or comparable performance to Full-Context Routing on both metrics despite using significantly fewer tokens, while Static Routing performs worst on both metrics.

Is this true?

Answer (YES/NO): NO